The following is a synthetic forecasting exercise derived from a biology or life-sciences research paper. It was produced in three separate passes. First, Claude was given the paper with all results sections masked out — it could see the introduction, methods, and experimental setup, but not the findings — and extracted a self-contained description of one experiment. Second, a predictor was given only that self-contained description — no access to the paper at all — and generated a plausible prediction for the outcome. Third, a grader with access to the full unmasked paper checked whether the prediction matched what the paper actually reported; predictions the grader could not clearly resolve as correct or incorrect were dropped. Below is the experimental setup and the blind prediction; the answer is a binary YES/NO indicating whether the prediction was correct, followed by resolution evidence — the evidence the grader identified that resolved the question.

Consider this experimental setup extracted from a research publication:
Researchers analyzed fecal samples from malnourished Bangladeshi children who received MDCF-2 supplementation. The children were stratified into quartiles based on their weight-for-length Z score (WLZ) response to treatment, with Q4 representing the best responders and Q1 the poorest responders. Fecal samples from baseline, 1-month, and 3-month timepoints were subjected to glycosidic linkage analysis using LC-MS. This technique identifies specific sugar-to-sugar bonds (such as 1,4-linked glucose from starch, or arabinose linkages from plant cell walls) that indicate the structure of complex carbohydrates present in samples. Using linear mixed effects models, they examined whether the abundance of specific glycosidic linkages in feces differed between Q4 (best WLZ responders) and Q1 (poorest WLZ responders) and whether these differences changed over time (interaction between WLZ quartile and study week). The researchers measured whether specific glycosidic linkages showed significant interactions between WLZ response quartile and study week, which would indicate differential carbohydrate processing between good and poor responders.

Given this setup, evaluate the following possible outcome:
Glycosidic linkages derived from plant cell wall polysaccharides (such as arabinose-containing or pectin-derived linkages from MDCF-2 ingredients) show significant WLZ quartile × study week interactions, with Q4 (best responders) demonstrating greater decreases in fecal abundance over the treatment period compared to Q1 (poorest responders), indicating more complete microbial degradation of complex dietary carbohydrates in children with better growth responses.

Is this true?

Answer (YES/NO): NO